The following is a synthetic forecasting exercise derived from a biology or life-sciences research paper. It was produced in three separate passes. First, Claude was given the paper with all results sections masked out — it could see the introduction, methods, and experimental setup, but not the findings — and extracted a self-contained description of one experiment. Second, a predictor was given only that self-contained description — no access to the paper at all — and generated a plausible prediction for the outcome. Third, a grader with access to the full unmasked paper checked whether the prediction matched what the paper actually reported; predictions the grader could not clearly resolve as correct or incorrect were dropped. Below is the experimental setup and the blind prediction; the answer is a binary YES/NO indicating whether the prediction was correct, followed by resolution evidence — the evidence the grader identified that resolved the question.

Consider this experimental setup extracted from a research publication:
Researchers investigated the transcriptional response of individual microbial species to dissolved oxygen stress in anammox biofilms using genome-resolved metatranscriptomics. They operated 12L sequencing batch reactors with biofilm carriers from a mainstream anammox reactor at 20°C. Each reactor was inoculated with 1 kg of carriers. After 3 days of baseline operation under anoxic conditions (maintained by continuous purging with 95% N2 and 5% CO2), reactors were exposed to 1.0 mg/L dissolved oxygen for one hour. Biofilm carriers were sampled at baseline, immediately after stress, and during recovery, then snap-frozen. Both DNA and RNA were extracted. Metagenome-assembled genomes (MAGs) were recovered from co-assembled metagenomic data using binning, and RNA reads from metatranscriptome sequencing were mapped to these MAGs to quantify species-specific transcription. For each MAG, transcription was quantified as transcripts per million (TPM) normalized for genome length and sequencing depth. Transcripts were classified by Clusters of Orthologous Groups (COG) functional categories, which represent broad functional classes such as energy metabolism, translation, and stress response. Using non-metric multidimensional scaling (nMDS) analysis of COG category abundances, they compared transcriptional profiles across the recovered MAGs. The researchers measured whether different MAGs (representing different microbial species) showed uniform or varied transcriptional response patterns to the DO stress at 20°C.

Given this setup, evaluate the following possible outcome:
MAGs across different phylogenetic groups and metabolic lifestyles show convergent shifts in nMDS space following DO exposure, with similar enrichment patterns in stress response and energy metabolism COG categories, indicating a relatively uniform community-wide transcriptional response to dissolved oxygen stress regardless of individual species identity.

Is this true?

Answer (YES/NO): NO